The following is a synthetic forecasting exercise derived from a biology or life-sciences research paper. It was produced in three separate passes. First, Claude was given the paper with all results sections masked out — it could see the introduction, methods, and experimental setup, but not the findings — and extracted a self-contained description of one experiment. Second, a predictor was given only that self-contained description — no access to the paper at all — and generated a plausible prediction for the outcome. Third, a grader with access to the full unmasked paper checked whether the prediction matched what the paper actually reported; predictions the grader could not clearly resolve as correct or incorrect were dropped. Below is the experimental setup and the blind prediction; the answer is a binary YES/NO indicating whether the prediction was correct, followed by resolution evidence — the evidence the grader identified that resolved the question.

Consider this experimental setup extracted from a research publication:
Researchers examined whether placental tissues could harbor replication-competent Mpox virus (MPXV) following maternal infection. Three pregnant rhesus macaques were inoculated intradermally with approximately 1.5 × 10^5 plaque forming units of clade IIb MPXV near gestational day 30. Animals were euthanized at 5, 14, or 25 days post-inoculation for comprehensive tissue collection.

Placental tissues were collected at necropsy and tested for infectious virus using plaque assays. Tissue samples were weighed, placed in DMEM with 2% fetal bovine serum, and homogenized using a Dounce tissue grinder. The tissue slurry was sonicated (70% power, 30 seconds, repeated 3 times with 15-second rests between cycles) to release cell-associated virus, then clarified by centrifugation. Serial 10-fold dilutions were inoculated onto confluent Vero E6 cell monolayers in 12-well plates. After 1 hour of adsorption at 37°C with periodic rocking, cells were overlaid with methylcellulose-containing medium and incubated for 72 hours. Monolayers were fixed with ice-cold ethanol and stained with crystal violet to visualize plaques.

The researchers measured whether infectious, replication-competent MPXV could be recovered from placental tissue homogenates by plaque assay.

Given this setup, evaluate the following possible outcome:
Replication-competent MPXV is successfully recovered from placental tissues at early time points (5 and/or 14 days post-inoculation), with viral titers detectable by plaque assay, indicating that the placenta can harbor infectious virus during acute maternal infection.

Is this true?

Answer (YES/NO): YES